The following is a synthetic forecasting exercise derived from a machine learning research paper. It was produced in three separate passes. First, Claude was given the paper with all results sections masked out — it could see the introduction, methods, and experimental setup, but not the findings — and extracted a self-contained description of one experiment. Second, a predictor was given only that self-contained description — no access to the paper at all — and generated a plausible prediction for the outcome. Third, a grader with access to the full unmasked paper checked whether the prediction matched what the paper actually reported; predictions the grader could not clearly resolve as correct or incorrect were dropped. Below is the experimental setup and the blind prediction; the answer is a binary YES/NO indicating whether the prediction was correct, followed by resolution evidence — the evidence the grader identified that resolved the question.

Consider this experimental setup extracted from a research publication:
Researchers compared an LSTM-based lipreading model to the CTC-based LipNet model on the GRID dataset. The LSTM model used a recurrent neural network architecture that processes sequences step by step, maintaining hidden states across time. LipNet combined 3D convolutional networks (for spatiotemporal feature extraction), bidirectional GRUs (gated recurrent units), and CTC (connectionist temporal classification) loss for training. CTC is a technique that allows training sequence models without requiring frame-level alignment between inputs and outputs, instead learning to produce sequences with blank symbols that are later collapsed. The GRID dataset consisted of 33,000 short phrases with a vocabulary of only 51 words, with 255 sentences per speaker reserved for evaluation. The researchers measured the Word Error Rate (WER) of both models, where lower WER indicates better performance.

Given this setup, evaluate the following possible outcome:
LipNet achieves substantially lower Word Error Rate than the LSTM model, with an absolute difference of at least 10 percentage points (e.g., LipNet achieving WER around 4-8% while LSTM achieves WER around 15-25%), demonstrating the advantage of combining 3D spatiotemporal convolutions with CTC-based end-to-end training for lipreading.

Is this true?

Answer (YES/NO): YES